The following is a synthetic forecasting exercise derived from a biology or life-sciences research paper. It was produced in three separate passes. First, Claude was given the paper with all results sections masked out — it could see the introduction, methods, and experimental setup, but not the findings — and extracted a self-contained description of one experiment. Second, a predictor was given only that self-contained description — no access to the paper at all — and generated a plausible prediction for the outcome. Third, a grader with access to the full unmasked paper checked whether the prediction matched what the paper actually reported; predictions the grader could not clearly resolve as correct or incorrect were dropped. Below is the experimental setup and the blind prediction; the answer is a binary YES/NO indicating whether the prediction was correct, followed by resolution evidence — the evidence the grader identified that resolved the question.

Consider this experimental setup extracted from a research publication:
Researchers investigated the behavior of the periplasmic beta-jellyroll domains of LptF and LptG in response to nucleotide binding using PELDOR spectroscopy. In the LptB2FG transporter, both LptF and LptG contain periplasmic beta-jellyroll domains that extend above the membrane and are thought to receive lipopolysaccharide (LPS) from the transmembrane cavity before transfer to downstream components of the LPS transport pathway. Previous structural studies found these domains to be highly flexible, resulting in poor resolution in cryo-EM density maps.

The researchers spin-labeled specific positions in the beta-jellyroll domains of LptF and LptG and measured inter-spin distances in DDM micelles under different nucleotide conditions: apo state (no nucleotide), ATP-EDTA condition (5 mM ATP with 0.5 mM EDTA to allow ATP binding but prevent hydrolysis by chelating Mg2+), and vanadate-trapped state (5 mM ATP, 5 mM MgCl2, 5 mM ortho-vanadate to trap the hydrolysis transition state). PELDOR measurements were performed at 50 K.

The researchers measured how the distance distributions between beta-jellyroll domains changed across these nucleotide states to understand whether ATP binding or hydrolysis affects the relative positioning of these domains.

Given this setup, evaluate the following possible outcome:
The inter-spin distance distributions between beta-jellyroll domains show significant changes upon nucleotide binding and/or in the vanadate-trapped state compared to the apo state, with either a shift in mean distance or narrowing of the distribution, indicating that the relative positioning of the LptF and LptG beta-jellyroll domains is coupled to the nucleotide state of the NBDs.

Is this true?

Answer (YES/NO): NO